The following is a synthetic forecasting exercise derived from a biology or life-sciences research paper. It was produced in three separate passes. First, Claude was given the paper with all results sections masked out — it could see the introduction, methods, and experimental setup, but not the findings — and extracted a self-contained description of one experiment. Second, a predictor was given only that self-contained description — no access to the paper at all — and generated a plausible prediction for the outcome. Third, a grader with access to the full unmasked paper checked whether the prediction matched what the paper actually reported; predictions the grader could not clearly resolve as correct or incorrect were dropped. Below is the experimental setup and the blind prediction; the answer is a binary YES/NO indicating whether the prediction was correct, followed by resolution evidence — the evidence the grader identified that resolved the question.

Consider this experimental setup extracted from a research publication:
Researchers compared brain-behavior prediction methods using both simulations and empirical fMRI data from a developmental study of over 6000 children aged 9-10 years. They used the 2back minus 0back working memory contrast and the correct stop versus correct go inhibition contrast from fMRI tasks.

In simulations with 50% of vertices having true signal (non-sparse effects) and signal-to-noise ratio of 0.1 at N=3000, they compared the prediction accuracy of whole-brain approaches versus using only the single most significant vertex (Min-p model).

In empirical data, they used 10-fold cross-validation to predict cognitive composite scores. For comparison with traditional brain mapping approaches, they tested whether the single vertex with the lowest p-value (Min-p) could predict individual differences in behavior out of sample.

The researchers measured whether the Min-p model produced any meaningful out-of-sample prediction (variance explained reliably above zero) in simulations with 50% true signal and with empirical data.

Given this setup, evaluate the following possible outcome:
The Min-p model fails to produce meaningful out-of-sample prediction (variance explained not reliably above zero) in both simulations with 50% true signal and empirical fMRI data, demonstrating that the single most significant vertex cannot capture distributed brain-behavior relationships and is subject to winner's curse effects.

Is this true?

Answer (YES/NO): NO